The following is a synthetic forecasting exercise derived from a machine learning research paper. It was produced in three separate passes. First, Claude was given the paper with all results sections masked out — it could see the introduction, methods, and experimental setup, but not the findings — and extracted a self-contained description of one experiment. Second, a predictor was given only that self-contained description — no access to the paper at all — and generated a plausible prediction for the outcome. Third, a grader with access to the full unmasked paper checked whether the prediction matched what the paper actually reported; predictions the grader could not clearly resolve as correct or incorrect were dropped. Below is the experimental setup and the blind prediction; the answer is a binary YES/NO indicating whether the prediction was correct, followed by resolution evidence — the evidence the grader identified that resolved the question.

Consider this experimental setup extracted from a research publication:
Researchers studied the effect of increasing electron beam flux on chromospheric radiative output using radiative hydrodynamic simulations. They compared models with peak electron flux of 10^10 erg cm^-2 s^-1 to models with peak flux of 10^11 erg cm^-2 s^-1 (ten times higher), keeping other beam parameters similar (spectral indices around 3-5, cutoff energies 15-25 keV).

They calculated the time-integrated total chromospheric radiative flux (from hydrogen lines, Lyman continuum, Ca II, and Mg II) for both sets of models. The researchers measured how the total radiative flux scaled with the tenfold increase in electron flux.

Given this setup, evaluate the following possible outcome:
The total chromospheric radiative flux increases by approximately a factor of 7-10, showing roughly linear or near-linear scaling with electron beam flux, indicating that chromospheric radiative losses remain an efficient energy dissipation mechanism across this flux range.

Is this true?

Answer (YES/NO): NO